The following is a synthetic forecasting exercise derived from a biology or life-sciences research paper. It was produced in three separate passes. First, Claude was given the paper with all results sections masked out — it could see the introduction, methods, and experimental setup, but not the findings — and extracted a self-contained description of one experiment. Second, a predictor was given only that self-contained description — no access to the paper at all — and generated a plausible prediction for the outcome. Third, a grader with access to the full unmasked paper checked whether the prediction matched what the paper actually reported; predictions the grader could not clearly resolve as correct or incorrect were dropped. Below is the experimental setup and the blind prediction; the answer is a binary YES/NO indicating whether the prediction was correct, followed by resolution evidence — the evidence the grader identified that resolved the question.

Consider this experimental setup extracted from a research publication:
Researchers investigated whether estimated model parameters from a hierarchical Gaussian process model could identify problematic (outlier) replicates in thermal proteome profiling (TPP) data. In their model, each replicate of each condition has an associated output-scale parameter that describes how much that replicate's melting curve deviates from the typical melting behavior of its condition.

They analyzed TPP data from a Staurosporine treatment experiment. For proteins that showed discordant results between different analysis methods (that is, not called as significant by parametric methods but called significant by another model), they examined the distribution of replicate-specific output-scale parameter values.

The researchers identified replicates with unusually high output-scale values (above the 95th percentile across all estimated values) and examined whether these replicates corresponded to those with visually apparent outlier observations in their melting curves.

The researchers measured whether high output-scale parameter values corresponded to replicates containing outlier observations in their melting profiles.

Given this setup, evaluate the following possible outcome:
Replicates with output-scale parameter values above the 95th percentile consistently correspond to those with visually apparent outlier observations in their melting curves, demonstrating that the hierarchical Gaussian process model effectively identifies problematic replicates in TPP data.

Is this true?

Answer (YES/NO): YES